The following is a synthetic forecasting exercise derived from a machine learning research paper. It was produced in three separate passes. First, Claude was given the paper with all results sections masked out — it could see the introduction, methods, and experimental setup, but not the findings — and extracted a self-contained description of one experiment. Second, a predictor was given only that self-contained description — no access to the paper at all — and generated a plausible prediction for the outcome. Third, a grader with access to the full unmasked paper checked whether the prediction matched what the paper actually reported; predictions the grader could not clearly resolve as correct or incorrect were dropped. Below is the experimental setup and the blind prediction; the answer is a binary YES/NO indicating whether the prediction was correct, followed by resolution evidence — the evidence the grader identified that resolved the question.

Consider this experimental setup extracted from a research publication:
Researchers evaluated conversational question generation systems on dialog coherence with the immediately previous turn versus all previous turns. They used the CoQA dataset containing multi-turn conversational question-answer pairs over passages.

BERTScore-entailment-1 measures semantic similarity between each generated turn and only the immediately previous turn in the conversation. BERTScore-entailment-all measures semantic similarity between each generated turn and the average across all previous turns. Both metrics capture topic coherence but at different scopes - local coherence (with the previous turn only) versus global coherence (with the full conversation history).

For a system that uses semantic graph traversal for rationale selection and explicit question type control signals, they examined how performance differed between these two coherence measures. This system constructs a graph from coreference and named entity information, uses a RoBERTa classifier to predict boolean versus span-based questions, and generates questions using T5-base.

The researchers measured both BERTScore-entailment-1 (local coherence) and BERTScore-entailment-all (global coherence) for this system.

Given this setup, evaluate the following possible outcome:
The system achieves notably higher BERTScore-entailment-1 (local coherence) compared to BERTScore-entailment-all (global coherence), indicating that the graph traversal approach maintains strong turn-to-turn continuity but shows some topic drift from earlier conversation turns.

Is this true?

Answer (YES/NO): YES